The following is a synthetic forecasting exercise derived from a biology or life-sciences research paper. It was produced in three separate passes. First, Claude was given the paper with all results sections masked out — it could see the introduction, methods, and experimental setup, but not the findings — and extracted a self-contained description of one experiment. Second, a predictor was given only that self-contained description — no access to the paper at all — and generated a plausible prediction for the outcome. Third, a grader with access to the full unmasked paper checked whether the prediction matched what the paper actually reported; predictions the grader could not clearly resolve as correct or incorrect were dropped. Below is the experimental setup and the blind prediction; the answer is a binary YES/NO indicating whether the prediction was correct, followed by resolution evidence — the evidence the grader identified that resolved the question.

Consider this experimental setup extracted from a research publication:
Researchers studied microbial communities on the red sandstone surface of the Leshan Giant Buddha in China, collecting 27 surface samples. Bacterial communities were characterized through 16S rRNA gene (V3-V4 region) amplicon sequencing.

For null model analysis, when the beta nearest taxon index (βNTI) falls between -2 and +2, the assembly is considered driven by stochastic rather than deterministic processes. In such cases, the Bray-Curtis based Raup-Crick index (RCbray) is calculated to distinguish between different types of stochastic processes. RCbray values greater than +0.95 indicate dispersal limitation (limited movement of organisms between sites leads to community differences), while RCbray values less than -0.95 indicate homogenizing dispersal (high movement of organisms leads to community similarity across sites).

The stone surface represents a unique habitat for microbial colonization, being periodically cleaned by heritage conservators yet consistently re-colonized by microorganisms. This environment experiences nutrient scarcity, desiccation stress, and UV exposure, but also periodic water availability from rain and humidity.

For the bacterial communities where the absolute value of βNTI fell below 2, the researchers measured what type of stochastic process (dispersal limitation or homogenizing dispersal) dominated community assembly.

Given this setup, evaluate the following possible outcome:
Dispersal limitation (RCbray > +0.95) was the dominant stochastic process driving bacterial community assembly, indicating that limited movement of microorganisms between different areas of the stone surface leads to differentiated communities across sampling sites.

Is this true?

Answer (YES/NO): YES